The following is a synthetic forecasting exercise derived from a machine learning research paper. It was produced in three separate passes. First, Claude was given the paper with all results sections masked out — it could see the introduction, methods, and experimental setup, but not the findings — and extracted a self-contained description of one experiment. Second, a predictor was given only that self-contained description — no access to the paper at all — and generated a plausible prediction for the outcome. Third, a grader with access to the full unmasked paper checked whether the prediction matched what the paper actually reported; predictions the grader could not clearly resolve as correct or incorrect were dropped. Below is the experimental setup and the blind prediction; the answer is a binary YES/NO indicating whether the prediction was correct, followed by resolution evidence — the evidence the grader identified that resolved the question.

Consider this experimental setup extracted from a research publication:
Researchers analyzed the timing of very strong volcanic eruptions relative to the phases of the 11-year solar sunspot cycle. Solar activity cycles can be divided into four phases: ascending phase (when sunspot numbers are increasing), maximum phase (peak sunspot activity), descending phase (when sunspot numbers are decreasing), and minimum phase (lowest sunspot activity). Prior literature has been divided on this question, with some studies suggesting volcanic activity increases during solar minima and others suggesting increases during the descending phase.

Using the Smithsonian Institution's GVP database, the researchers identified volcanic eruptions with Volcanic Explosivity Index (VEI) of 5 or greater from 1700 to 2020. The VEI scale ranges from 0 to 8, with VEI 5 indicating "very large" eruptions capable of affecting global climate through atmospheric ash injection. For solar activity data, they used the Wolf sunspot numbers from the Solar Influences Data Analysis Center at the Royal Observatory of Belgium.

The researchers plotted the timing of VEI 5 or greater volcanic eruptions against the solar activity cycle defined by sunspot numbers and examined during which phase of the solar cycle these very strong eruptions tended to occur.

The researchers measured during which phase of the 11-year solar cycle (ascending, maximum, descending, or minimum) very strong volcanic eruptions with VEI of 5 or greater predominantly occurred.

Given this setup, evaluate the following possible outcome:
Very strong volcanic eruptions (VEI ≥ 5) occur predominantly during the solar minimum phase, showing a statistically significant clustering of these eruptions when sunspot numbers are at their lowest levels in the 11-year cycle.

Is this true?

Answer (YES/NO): NO